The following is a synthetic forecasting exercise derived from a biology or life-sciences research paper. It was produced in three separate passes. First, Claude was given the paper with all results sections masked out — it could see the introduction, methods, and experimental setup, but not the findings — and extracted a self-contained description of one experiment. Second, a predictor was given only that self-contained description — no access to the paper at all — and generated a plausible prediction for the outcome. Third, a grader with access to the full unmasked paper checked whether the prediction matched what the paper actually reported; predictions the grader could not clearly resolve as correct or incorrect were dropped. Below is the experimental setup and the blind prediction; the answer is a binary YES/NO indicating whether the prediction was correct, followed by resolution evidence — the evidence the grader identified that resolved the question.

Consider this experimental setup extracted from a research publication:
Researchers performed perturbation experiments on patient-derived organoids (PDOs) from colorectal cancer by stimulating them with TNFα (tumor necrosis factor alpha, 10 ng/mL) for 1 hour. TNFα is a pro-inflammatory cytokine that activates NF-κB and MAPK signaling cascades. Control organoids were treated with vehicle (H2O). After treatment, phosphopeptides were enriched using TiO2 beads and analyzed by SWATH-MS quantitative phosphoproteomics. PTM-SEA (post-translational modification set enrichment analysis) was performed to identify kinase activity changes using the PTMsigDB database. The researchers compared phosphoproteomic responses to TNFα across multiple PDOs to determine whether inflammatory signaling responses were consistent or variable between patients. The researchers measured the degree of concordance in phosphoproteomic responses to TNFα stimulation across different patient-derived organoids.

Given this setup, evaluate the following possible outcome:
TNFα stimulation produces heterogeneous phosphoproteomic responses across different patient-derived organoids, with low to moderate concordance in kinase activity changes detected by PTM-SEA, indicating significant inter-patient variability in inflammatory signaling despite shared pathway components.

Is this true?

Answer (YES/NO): YES